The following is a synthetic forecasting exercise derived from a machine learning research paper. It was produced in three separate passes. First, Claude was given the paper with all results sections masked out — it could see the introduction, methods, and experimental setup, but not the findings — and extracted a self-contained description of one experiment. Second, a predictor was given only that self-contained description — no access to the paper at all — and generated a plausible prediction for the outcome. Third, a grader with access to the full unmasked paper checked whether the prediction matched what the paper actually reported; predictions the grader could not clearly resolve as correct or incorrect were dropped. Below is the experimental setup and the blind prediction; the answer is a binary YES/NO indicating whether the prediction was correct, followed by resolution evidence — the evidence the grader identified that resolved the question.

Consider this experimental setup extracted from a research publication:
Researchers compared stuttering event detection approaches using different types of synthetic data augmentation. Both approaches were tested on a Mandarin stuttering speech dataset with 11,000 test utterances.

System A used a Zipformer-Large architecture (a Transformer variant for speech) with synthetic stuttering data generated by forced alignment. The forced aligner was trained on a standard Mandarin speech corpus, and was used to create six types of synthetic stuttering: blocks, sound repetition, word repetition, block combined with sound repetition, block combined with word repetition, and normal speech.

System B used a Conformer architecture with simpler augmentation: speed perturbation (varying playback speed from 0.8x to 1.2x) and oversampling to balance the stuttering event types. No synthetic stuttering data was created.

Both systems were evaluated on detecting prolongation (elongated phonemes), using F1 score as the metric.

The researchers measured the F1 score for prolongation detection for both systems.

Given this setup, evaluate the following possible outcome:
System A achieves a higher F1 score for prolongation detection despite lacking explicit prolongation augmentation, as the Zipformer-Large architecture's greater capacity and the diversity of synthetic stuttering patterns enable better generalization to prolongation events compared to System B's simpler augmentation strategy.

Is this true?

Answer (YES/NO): YES